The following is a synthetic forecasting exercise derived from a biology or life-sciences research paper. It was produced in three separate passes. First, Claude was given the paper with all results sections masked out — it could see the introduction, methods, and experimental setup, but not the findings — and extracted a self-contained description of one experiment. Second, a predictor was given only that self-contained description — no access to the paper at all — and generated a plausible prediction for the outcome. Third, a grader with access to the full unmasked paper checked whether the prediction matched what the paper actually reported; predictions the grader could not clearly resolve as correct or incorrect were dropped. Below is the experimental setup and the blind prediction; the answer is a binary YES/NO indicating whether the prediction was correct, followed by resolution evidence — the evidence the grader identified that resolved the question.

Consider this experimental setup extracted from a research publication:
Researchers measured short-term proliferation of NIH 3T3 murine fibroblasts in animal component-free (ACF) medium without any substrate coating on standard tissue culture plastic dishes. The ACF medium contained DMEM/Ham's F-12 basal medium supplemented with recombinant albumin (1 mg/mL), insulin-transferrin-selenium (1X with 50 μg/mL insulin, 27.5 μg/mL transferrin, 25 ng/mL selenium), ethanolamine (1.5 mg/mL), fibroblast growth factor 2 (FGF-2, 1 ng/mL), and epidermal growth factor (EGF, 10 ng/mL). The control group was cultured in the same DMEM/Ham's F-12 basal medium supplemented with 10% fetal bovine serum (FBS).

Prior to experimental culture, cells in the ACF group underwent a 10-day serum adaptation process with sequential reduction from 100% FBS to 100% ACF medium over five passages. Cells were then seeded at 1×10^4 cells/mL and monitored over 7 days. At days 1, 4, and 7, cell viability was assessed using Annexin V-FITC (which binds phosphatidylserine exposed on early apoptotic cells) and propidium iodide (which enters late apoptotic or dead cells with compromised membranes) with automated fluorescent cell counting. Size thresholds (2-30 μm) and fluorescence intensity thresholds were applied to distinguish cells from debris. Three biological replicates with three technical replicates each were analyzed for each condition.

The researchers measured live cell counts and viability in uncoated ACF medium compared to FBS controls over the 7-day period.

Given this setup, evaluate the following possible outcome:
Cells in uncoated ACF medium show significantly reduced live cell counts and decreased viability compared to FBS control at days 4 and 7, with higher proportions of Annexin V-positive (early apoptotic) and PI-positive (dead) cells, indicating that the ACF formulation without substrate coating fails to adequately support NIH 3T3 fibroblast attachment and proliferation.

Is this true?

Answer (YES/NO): NO